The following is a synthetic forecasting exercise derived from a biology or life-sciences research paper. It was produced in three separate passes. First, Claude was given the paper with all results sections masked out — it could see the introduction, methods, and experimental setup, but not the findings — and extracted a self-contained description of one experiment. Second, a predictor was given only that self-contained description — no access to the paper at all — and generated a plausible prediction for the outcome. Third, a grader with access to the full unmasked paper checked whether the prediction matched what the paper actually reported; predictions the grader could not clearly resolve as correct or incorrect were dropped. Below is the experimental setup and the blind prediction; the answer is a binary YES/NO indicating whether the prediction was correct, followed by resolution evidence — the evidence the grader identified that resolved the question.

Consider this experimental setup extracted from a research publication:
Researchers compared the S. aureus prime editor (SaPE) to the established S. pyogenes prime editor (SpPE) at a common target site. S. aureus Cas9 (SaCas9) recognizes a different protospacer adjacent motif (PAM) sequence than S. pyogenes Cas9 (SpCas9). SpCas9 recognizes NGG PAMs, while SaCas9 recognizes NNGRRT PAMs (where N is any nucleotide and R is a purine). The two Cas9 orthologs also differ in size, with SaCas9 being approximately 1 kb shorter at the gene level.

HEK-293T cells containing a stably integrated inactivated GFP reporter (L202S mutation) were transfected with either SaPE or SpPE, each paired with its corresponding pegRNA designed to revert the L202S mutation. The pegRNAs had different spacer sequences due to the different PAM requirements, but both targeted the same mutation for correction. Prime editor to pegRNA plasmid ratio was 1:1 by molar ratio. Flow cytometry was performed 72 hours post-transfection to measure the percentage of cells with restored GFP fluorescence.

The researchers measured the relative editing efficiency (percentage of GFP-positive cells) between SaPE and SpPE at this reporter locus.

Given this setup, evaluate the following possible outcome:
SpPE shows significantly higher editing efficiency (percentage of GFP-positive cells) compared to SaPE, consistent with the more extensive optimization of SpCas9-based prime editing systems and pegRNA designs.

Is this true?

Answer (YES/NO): YES